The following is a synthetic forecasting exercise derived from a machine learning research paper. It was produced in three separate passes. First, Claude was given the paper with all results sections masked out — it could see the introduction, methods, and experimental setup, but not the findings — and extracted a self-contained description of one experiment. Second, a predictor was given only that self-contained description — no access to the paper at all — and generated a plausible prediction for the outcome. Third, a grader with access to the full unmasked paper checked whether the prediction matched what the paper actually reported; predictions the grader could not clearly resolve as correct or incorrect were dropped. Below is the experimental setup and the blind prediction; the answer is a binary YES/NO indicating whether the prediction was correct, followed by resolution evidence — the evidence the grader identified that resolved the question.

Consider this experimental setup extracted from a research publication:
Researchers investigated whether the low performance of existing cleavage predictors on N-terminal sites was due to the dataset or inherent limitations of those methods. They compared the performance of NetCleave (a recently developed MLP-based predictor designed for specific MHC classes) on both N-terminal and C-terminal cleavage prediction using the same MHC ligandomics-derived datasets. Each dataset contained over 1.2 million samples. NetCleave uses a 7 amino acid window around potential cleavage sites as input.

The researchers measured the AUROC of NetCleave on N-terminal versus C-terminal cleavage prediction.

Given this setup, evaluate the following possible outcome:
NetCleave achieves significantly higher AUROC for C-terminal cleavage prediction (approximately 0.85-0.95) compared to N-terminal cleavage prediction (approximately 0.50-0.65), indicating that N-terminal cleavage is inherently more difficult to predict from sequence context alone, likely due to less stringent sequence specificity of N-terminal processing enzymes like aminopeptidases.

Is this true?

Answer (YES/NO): NO